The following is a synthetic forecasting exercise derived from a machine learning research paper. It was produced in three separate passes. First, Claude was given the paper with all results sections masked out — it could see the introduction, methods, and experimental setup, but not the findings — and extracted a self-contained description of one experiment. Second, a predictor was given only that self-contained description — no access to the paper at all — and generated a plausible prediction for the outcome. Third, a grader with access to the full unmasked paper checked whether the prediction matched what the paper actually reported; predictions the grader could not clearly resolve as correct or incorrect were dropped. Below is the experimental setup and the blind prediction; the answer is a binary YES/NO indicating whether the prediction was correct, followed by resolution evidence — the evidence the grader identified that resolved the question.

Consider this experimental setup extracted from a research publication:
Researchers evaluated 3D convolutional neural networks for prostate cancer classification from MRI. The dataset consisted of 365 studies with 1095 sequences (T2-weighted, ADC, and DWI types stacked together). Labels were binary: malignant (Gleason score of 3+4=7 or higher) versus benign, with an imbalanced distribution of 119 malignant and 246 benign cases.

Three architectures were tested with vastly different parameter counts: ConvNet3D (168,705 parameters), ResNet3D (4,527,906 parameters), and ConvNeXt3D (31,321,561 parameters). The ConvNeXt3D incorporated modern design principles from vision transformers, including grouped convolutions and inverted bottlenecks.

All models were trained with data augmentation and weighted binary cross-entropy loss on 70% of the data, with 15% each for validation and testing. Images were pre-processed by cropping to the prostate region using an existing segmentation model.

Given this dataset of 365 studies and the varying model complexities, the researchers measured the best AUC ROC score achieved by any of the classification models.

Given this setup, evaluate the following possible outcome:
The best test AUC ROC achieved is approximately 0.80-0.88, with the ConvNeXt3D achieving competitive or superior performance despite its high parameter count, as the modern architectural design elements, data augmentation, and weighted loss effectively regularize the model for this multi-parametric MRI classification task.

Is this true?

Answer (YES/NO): NO